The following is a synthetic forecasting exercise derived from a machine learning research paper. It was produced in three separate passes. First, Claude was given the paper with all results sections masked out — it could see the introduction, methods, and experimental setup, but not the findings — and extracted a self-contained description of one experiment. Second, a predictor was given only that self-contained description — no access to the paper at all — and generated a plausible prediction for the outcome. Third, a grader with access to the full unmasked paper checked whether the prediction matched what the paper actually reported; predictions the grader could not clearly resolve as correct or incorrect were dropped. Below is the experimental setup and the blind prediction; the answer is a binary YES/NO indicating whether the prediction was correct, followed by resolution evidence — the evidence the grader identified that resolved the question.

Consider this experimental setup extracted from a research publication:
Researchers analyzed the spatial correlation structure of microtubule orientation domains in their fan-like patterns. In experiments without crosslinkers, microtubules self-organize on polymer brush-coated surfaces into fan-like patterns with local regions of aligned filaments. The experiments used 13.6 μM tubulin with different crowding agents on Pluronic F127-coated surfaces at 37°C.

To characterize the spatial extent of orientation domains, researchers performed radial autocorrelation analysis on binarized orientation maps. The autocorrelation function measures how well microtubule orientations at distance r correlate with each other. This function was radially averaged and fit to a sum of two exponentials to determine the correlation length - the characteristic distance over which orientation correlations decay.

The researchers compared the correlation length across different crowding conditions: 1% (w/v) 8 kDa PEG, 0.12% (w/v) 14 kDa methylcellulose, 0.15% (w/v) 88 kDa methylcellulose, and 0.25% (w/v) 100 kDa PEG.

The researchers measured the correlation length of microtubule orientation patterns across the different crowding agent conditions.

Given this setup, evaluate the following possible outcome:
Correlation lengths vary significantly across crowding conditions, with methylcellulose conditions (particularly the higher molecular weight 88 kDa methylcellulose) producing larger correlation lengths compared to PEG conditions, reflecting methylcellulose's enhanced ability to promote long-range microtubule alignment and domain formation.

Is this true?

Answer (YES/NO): NO